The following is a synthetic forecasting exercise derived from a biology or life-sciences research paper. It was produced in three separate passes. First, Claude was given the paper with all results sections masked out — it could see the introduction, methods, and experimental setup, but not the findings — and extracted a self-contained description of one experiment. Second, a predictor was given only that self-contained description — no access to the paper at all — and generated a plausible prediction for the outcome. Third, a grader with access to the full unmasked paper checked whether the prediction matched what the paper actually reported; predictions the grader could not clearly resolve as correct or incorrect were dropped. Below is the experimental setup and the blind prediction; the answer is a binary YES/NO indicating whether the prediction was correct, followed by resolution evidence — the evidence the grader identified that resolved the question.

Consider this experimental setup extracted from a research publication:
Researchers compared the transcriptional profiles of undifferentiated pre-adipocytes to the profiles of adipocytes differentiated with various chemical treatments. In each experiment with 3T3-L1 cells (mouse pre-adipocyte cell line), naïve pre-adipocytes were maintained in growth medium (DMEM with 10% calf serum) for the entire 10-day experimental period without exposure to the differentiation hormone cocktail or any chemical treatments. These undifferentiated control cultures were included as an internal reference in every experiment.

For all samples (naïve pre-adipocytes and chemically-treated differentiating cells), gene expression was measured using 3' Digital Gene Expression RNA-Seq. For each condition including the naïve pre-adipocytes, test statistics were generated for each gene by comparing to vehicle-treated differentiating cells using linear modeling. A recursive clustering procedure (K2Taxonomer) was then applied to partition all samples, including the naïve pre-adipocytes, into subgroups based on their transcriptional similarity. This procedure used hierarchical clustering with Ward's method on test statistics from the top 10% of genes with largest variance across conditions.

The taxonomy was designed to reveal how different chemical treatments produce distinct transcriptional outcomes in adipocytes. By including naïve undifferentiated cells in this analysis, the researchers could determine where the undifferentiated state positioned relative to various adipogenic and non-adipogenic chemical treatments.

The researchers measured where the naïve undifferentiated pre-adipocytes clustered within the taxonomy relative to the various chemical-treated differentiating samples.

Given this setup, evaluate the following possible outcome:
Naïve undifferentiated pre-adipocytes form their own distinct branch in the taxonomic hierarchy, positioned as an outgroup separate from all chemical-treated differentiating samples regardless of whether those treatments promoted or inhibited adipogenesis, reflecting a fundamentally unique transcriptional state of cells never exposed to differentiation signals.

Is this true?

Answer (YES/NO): NO